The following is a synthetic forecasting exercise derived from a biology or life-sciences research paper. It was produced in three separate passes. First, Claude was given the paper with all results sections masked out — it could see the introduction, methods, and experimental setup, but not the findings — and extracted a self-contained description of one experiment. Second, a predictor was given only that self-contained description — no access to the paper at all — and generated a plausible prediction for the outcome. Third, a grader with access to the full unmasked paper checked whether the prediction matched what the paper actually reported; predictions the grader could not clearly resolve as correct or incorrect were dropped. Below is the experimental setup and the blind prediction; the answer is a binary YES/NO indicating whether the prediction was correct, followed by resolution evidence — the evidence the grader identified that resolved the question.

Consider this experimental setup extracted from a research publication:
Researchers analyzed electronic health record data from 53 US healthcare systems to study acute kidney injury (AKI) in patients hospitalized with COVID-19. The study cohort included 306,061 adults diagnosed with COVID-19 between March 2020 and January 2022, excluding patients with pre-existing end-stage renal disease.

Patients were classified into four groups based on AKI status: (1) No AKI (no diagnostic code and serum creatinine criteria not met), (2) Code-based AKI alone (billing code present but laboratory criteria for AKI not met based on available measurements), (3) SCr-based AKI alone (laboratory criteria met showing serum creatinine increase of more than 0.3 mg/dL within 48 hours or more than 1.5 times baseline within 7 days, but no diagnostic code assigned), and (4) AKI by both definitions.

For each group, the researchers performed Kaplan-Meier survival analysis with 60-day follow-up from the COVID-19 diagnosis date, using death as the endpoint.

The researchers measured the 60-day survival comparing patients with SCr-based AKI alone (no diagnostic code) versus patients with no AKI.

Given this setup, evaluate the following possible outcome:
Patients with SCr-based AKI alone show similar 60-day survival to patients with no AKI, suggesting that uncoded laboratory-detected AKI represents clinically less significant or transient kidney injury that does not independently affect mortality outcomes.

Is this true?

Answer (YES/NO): NO